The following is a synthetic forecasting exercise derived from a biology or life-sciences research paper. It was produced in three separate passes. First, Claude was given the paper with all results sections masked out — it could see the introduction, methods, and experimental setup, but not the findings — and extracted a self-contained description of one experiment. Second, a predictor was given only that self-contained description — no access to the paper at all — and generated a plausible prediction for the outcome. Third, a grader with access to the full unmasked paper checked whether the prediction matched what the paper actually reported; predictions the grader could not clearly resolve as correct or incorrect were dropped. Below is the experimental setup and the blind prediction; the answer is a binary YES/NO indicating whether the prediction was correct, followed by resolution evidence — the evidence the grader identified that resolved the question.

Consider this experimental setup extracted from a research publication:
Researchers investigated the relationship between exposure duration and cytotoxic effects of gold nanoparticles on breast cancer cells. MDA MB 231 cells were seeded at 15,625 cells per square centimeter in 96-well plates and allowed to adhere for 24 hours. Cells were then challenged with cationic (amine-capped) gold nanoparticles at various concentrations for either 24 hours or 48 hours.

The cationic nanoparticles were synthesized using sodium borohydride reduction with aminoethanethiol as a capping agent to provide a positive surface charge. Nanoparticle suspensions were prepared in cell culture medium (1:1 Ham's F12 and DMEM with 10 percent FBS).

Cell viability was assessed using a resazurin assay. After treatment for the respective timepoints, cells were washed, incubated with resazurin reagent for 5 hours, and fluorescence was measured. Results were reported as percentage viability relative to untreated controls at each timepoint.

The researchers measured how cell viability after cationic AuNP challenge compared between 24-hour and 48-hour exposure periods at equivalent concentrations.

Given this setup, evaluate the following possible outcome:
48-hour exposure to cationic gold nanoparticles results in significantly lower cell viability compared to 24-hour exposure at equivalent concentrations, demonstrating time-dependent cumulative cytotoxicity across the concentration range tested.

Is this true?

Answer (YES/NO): YES